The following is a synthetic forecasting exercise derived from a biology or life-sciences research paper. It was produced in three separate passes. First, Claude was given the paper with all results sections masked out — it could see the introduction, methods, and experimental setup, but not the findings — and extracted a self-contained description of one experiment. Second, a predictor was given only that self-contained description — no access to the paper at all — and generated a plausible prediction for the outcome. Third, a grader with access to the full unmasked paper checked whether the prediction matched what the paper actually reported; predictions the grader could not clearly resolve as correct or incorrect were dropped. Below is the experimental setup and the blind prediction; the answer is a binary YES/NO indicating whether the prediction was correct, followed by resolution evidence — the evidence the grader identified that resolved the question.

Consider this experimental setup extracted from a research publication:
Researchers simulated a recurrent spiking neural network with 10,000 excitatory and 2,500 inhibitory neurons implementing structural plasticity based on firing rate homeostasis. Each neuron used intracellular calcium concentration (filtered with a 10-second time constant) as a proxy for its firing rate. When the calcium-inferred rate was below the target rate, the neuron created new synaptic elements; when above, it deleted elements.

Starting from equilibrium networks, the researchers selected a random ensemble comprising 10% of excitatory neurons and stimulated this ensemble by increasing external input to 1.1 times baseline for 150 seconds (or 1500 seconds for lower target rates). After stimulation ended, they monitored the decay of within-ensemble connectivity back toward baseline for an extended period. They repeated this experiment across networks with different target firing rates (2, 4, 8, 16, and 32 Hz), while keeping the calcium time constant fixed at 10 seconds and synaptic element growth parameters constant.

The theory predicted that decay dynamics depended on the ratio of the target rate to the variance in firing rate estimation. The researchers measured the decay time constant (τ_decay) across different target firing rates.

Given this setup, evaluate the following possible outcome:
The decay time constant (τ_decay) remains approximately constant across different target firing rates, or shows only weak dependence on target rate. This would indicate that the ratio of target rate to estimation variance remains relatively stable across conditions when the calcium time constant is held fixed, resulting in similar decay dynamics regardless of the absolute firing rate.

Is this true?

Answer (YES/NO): NO